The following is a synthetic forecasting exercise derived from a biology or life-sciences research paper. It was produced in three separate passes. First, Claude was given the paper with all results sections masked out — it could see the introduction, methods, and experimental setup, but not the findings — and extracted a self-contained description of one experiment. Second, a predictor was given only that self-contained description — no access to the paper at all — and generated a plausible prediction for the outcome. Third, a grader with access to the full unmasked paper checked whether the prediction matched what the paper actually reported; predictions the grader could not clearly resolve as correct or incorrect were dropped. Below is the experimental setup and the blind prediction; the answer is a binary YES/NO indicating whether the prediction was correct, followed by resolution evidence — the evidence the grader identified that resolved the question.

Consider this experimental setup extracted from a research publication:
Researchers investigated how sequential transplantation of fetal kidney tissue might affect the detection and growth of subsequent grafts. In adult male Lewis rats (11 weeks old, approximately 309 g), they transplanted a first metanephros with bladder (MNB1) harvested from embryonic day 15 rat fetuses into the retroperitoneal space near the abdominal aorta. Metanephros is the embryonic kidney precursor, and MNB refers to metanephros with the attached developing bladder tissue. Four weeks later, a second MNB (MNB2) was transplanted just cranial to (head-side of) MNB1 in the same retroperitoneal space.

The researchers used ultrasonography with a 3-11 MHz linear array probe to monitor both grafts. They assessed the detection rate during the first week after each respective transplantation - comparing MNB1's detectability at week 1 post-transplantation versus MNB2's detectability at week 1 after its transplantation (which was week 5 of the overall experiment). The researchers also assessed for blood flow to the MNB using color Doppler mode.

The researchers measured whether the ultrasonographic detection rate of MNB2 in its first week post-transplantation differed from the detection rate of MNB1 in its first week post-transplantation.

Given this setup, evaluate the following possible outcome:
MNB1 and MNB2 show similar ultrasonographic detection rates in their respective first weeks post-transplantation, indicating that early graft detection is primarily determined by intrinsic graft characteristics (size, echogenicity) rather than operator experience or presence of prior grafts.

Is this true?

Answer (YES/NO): NO